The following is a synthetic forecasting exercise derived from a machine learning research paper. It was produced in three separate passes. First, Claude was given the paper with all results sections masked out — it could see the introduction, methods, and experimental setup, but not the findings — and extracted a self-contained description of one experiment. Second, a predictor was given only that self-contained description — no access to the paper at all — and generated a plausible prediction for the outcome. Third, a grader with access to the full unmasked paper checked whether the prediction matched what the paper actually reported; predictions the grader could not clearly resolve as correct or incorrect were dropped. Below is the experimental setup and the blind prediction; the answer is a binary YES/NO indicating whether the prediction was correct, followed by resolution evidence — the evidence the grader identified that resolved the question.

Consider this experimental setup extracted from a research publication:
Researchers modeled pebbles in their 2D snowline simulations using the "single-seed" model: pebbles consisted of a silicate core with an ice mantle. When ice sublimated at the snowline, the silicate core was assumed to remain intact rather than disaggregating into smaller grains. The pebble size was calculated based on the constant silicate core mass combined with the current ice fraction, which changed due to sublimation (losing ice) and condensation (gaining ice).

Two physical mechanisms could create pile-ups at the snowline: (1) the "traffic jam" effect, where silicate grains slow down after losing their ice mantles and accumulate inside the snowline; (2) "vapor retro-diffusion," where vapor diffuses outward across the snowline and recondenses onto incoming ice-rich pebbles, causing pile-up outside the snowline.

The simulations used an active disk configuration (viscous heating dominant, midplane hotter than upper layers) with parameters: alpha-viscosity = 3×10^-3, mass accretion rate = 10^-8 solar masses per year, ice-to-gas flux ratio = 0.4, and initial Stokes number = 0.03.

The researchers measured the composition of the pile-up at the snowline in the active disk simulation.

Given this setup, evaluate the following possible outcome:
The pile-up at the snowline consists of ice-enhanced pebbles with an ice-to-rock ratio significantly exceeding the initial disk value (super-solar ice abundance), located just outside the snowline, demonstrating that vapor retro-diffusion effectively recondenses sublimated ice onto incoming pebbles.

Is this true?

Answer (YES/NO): YES